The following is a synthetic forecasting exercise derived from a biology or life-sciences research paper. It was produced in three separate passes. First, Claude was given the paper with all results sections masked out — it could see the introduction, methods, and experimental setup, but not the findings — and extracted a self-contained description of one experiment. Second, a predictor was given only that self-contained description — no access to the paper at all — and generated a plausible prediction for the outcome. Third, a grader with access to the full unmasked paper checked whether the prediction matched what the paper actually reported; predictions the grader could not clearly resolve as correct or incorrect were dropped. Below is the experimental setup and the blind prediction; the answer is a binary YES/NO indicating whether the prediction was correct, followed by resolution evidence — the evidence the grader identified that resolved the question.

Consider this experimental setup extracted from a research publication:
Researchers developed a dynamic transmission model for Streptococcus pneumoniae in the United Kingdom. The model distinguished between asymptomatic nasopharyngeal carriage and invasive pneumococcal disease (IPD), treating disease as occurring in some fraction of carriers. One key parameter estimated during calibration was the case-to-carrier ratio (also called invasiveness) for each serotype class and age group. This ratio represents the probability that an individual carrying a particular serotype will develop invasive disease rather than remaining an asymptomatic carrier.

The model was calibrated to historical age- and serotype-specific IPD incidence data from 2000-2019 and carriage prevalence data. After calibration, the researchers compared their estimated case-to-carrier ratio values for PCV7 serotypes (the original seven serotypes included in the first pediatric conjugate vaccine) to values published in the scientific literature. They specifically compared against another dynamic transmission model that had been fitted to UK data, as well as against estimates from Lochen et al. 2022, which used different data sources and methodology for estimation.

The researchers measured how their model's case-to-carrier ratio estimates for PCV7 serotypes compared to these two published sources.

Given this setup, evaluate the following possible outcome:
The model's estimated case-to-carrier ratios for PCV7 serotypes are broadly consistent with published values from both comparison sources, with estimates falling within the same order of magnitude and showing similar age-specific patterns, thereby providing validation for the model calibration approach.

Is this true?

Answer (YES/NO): NO